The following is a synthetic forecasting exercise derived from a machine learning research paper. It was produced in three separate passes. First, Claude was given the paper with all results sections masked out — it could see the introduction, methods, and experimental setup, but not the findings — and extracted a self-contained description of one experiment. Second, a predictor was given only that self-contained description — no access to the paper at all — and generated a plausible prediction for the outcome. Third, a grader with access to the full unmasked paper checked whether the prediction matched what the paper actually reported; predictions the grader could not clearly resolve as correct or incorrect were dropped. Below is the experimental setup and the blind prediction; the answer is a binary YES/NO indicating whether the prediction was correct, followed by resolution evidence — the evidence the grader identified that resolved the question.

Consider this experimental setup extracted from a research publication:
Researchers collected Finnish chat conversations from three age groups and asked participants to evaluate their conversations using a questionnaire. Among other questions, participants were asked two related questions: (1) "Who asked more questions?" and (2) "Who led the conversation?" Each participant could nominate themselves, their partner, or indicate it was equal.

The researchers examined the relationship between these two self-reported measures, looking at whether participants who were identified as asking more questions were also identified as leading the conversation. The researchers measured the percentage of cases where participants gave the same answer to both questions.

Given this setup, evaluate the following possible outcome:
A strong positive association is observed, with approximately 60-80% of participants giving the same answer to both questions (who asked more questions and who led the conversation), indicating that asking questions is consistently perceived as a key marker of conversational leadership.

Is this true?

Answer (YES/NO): YES